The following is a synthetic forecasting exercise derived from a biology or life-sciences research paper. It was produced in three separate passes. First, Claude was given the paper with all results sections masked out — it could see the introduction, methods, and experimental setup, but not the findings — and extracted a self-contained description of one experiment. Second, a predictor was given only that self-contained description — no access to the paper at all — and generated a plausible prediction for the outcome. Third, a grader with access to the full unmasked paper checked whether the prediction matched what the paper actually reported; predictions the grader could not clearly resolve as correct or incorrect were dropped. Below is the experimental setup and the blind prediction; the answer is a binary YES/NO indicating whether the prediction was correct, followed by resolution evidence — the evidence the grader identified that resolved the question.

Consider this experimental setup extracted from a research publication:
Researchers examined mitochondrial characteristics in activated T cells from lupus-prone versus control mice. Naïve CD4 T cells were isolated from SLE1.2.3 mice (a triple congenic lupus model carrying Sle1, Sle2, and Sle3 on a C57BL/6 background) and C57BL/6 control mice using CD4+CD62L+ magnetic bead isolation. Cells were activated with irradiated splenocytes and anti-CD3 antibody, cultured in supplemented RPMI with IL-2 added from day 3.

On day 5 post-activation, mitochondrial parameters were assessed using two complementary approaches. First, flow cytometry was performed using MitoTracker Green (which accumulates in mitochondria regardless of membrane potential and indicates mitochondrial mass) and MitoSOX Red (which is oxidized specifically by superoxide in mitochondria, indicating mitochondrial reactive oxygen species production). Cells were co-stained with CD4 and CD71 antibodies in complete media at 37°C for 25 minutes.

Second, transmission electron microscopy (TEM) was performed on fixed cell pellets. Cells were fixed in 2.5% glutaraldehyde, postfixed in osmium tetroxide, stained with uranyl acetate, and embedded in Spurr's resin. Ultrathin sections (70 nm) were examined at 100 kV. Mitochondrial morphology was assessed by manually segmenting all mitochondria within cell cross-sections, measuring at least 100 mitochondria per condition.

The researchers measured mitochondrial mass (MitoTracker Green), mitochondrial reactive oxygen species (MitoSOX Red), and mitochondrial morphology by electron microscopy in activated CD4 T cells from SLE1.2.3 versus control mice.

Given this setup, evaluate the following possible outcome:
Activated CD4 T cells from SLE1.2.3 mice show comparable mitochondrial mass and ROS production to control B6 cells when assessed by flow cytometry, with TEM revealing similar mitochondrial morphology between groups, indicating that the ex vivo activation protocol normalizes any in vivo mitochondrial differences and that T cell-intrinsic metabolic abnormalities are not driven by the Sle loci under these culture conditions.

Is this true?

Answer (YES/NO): NO